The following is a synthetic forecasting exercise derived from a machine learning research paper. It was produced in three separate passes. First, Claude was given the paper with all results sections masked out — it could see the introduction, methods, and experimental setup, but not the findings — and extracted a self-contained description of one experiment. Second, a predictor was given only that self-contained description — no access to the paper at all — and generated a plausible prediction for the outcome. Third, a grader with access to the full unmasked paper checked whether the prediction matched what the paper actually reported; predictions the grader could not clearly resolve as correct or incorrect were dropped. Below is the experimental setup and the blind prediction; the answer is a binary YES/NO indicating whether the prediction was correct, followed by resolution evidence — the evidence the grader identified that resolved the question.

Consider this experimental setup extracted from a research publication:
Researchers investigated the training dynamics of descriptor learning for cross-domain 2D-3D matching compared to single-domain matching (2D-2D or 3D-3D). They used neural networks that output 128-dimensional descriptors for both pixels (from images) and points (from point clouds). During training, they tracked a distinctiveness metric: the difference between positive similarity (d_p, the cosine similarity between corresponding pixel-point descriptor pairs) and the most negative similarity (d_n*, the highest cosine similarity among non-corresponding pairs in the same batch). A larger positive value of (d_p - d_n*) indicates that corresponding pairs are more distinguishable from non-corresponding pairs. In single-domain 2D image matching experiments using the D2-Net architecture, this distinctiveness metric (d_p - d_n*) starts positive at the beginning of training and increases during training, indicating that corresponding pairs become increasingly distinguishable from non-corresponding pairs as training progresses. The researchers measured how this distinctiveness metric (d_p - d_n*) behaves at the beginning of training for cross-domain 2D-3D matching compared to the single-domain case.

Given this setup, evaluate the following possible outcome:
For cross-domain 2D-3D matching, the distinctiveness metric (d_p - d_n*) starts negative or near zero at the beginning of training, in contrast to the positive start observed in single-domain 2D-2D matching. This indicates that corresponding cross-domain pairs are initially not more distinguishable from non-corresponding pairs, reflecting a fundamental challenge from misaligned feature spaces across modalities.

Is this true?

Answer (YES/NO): YES